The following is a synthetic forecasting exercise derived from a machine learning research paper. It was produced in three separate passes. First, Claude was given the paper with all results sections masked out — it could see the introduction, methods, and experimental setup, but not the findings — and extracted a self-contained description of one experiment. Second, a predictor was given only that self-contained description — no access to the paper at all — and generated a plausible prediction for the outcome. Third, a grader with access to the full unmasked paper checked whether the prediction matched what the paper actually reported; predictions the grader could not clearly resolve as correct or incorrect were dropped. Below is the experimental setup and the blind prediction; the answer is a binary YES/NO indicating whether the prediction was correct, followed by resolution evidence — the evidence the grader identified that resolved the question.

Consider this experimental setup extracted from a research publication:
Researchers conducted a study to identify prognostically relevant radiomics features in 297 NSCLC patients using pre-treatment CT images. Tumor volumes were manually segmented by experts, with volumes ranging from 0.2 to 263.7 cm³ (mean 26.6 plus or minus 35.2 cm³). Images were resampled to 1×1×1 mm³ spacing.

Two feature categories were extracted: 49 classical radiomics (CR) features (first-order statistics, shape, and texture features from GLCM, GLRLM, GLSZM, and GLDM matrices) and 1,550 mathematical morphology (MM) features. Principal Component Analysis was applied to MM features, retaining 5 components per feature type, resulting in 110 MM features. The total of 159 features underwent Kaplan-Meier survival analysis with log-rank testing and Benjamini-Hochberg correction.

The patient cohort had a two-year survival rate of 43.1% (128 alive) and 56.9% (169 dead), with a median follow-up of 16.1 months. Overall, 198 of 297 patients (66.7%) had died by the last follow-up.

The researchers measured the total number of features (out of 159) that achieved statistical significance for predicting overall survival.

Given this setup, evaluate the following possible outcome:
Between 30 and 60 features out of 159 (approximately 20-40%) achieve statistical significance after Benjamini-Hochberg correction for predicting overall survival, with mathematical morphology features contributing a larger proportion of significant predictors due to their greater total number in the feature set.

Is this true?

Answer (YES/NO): NO